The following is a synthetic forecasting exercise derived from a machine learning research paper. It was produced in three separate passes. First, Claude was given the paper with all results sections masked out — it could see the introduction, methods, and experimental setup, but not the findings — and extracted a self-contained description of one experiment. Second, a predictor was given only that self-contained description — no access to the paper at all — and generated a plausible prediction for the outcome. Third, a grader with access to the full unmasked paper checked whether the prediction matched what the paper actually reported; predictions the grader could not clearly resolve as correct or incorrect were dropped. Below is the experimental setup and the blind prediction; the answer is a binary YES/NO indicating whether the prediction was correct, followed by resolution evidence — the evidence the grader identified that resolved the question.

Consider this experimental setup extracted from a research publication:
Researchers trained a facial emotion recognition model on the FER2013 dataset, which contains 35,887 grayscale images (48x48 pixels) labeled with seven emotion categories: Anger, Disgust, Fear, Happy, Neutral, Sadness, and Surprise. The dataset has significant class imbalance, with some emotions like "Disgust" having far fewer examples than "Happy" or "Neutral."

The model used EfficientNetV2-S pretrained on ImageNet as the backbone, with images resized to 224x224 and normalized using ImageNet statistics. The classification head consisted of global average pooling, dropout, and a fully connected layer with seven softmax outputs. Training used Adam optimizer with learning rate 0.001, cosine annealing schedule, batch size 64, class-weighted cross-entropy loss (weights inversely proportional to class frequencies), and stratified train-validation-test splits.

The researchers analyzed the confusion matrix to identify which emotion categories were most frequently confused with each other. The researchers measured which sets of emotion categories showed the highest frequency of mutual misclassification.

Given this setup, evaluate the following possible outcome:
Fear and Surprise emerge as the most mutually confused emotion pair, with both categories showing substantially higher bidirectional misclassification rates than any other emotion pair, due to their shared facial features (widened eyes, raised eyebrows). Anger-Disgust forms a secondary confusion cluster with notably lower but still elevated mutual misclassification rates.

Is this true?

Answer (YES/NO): NO